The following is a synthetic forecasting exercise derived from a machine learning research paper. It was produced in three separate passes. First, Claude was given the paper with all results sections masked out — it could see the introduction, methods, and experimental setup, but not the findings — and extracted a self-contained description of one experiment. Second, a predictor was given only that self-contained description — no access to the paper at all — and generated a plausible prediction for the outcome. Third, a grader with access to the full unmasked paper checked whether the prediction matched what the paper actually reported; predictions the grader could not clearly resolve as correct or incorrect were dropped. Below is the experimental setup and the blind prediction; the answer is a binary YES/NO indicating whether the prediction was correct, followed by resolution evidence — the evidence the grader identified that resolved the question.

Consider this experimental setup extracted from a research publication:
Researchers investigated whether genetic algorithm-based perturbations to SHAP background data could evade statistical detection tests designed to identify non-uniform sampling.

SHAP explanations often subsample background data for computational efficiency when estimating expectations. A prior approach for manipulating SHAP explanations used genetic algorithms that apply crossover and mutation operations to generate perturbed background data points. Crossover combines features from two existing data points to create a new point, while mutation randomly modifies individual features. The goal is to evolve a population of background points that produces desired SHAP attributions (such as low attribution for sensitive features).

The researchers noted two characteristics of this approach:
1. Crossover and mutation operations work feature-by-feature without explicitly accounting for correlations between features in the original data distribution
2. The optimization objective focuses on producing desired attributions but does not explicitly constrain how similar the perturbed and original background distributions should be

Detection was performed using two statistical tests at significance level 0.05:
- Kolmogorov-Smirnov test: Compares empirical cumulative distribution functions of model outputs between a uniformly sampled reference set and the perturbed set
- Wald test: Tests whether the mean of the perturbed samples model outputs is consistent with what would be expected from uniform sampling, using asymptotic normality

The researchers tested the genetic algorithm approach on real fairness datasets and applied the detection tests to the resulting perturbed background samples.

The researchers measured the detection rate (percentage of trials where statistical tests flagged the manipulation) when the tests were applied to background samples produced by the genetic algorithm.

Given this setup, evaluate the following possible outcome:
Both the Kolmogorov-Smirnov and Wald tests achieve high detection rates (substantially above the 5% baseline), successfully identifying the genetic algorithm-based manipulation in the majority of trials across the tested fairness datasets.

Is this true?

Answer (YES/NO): YES